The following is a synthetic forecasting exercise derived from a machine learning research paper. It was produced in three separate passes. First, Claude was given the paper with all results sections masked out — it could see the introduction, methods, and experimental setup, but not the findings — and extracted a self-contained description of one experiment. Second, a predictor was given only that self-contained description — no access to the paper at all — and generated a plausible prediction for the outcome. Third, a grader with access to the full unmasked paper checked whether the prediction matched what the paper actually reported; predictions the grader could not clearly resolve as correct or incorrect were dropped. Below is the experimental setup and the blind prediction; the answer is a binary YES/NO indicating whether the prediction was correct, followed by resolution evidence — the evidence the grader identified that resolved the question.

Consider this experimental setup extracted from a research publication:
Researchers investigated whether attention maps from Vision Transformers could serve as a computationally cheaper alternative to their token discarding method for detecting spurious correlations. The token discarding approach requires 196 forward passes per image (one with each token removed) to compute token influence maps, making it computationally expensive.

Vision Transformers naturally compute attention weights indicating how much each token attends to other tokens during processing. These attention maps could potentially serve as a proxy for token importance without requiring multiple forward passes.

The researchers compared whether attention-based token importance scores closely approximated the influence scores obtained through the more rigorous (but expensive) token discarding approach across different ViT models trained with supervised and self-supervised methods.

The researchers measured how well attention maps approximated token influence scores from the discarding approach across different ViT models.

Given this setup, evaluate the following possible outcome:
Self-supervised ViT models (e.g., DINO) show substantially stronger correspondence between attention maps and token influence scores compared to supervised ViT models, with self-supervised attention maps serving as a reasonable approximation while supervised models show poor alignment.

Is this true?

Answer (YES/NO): NO